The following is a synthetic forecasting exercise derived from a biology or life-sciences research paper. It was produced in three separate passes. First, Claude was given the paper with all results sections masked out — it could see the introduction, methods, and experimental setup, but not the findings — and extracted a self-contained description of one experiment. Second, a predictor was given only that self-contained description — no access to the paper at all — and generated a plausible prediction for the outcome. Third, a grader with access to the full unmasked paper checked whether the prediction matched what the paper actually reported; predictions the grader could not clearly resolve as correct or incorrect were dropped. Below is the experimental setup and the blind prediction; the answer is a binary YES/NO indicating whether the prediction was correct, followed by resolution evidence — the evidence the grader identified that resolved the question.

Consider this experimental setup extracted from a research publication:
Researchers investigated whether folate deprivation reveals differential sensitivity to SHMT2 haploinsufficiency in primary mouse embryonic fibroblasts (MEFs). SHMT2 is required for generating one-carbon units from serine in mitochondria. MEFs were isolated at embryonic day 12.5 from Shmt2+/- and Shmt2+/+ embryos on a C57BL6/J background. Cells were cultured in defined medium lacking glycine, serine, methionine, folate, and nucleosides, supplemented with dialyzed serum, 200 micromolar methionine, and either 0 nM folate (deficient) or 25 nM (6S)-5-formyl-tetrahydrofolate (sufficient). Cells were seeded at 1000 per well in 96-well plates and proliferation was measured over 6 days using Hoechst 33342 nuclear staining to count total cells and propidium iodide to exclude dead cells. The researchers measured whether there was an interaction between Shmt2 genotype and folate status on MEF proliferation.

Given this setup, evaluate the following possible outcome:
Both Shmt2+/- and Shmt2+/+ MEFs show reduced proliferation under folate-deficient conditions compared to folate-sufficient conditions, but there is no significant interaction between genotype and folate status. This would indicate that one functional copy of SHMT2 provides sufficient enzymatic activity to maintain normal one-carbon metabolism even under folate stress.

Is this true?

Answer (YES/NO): NO